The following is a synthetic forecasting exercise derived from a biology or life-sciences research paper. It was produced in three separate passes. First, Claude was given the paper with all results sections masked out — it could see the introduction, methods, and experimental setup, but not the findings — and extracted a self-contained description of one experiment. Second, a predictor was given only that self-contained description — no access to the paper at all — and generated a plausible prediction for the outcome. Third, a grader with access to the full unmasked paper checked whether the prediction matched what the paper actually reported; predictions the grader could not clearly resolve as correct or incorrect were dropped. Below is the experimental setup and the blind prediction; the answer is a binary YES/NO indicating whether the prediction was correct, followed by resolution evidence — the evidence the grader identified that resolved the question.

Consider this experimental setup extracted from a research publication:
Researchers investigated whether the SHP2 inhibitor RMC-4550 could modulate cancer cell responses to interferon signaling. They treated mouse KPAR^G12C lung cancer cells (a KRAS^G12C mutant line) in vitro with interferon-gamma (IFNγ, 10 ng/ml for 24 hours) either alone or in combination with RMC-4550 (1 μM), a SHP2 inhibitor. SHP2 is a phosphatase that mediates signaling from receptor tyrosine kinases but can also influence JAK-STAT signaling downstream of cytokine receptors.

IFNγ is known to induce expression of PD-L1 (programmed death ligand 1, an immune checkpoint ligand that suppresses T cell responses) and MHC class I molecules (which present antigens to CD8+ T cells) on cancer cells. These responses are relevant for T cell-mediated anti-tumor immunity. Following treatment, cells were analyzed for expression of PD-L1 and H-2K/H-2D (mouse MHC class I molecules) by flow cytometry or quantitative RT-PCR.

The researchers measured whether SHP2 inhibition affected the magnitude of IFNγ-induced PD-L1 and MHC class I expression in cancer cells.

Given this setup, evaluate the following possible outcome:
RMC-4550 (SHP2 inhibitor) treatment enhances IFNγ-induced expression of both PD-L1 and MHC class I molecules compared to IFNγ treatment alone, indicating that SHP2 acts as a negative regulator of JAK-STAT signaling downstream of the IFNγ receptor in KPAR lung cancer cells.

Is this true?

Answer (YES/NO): NO